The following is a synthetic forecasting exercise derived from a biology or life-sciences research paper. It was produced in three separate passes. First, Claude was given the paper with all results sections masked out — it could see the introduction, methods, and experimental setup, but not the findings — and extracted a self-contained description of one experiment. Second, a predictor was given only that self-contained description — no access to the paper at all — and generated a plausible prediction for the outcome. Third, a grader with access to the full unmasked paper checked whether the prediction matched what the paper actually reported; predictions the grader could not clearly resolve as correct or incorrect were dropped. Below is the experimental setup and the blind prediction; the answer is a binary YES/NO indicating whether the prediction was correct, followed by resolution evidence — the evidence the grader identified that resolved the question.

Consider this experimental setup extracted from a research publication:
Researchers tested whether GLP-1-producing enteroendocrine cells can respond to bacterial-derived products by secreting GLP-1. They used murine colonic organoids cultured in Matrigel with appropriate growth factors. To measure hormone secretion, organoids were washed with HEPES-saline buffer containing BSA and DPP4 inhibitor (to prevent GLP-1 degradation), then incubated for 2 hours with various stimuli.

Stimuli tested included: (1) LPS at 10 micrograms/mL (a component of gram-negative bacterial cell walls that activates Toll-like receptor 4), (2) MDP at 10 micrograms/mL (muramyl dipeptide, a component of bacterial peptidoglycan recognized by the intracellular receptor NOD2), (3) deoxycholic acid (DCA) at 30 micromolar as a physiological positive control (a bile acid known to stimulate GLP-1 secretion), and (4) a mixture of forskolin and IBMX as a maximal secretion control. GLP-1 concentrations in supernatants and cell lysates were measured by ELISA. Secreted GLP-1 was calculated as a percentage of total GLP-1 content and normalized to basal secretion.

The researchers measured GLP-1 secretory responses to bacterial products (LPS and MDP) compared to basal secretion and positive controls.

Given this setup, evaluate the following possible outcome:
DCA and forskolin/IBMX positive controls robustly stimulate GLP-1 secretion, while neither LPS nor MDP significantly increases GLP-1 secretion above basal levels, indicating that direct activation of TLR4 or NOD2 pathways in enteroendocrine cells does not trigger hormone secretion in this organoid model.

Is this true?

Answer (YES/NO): NO